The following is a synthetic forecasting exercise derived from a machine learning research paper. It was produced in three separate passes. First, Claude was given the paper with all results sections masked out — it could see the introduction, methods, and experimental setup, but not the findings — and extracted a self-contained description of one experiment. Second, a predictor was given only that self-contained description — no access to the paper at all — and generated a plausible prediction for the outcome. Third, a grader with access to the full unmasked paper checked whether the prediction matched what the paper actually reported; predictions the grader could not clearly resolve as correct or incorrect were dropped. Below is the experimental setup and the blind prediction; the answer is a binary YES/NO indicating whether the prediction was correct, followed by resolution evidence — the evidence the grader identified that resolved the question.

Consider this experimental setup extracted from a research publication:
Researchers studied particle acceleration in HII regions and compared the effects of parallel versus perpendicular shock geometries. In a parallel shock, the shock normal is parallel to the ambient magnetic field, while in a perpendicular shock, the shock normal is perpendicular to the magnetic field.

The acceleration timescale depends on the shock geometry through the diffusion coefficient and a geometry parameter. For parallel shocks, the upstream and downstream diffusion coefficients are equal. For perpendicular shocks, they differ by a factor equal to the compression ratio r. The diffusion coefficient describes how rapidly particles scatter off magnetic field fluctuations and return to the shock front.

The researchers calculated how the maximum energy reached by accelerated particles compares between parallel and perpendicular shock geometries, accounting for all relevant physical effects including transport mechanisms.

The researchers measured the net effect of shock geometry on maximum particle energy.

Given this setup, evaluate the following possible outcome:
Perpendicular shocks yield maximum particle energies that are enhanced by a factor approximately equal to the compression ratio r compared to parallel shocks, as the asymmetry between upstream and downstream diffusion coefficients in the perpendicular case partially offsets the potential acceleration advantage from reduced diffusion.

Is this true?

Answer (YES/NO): NO